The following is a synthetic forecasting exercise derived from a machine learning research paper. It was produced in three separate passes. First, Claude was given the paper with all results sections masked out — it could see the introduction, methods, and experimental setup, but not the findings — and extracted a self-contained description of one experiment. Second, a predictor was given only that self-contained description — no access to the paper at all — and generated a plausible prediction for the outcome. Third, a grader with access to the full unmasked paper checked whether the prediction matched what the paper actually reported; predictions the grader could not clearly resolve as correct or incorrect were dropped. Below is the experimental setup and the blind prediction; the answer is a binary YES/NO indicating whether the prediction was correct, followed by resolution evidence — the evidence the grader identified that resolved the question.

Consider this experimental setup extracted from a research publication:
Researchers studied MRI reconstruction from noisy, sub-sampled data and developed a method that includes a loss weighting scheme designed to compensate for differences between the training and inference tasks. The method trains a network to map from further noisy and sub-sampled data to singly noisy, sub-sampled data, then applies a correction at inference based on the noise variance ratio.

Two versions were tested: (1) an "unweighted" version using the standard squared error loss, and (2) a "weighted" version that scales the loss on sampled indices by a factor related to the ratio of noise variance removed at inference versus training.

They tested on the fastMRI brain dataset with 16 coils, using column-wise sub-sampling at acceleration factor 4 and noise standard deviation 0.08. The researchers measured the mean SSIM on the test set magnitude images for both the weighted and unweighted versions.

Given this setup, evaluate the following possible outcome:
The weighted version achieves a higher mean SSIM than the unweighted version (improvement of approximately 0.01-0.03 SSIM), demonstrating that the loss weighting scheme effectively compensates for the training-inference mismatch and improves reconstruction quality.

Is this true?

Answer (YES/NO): NO